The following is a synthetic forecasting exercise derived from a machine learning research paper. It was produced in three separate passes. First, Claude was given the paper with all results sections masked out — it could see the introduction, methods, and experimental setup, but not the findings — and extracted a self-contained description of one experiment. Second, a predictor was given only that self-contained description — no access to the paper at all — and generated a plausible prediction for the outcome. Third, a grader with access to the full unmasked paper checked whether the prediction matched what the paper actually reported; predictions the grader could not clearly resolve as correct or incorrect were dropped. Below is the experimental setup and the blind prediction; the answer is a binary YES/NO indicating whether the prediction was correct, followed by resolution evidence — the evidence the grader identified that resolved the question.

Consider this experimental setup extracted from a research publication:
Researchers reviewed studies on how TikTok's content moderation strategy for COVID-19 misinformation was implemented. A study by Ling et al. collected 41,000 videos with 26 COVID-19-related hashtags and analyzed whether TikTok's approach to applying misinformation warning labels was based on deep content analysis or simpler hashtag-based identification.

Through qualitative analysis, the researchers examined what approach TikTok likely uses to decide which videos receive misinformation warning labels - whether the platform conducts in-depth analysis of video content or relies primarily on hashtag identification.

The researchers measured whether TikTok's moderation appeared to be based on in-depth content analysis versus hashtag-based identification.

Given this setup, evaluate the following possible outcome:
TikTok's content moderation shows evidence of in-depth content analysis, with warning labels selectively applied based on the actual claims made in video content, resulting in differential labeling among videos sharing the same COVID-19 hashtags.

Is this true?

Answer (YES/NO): NO